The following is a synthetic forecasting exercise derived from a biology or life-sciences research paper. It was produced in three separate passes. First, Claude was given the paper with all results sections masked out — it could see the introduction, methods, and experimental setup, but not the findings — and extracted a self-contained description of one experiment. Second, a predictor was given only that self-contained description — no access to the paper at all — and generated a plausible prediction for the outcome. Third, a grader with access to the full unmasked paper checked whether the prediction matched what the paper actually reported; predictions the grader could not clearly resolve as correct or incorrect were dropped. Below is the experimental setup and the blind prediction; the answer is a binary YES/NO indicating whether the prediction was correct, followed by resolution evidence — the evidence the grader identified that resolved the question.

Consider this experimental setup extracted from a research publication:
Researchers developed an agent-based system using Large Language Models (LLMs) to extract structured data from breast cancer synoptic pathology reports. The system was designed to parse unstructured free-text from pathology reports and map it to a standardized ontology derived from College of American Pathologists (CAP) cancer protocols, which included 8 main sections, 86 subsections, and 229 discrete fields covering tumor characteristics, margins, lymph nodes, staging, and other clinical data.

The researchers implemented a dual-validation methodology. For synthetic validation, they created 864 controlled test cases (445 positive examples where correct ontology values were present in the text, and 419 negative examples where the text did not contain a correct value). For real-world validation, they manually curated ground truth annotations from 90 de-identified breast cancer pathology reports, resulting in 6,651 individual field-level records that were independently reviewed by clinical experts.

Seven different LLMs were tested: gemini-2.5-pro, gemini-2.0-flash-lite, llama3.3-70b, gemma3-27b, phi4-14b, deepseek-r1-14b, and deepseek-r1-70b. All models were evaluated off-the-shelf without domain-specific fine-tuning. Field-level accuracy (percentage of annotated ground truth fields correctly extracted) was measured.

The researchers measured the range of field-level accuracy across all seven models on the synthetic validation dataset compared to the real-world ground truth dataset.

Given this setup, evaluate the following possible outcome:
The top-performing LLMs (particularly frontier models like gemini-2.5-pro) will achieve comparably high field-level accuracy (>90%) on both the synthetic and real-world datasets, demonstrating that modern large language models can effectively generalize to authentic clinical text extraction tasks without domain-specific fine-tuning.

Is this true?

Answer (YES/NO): NO